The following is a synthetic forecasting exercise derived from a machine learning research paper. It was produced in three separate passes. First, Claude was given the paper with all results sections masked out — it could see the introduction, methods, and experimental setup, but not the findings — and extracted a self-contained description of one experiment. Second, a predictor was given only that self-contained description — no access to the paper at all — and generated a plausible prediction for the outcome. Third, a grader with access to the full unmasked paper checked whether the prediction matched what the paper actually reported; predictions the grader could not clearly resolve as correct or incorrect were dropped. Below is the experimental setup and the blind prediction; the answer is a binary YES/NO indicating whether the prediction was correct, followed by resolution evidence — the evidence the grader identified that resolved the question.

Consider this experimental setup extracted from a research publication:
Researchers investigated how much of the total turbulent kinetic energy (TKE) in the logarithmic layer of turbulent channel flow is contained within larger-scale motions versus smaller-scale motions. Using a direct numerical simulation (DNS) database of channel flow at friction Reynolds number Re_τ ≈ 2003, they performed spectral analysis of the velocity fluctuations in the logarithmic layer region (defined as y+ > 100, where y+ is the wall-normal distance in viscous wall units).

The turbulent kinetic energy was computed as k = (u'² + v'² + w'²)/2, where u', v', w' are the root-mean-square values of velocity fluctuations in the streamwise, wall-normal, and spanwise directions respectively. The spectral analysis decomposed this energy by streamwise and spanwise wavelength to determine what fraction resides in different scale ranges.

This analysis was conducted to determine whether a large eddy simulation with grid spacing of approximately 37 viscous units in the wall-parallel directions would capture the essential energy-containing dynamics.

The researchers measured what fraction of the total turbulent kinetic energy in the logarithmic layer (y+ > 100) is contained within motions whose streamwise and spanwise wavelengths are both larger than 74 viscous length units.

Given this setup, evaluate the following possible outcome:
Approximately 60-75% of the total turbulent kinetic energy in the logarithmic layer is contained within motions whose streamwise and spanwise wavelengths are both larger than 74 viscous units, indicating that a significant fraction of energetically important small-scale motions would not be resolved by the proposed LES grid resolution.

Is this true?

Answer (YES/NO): NO